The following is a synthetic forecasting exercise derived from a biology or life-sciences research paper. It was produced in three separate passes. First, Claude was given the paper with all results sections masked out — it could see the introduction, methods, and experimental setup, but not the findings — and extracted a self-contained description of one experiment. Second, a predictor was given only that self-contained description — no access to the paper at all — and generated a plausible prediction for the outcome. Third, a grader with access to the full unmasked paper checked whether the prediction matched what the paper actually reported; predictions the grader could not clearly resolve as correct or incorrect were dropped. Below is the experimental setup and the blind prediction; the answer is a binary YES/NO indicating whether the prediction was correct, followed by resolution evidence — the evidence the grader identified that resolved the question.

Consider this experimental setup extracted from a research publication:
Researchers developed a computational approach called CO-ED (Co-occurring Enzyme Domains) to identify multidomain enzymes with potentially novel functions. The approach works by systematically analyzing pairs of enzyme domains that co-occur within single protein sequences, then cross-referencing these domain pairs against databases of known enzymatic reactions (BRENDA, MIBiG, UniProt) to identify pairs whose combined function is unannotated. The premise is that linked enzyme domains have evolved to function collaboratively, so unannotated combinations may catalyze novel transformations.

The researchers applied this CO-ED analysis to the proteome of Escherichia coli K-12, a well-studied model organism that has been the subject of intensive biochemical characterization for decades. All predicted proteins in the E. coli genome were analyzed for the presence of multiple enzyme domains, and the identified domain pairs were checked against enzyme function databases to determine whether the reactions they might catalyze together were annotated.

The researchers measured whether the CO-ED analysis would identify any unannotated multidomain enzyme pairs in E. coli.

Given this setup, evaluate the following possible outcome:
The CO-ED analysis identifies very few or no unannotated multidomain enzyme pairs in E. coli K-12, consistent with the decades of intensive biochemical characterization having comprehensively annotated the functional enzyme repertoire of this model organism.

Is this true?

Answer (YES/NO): YES